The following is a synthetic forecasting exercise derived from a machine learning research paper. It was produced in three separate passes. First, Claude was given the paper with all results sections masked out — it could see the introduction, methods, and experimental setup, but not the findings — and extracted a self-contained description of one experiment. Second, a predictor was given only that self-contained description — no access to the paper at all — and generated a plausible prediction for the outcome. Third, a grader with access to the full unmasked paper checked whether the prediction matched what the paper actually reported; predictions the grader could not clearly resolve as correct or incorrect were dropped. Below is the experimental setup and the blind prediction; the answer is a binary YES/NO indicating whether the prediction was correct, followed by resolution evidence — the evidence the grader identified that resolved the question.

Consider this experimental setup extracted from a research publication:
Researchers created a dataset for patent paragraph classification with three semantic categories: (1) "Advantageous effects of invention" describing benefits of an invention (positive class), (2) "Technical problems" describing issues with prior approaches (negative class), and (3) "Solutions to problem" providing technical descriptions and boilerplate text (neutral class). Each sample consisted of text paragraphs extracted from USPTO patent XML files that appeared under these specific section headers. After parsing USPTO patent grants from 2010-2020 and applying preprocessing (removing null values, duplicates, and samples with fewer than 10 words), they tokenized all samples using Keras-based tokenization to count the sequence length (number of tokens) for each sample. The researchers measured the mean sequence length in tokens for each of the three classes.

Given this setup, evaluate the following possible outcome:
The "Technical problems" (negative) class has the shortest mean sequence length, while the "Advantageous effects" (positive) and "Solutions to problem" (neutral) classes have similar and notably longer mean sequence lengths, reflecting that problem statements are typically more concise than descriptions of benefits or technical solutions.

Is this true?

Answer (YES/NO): NO